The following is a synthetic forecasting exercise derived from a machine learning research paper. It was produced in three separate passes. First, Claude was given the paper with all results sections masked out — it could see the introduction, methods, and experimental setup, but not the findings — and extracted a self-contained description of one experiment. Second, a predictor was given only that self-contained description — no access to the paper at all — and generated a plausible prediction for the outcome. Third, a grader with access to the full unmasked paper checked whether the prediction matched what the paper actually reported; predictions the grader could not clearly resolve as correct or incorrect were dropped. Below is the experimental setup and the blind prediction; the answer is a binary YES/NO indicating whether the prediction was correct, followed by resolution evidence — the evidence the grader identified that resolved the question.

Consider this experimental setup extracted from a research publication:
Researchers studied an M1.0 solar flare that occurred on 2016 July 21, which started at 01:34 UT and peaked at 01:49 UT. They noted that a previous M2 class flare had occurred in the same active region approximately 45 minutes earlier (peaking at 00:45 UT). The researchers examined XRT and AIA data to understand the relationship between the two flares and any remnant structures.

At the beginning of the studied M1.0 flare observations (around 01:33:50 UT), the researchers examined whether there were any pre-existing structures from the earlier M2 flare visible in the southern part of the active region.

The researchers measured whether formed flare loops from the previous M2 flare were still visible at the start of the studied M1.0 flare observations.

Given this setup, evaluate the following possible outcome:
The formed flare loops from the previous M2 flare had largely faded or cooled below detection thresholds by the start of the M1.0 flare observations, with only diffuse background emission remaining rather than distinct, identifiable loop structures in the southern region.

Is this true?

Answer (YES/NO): NO